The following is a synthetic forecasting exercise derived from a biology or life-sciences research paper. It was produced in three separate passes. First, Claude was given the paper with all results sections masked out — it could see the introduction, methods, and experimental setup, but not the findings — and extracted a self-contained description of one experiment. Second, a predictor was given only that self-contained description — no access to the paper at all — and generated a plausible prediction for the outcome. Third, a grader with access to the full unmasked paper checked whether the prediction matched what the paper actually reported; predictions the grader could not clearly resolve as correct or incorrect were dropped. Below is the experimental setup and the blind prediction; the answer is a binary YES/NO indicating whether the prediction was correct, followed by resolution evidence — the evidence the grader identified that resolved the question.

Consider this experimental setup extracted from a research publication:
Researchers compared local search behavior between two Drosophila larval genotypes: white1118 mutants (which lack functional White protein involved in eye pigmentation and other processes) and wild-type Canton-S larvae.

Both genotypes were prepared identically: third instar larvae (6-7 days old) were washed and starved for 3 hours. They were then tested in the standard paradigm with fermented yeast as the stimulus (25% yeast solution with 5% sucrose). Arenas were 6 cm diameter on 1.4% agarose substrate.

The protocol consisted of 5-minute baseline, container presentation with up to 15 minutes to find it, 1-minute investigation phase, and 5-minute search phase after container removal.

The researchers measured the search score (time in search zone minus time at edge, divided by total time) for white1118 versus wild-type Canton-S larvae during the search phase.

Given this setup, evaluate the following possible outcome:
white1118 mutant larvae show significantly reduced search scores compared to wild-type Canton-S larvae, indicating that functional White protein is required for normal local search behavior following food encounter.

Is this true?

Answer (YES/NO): NO